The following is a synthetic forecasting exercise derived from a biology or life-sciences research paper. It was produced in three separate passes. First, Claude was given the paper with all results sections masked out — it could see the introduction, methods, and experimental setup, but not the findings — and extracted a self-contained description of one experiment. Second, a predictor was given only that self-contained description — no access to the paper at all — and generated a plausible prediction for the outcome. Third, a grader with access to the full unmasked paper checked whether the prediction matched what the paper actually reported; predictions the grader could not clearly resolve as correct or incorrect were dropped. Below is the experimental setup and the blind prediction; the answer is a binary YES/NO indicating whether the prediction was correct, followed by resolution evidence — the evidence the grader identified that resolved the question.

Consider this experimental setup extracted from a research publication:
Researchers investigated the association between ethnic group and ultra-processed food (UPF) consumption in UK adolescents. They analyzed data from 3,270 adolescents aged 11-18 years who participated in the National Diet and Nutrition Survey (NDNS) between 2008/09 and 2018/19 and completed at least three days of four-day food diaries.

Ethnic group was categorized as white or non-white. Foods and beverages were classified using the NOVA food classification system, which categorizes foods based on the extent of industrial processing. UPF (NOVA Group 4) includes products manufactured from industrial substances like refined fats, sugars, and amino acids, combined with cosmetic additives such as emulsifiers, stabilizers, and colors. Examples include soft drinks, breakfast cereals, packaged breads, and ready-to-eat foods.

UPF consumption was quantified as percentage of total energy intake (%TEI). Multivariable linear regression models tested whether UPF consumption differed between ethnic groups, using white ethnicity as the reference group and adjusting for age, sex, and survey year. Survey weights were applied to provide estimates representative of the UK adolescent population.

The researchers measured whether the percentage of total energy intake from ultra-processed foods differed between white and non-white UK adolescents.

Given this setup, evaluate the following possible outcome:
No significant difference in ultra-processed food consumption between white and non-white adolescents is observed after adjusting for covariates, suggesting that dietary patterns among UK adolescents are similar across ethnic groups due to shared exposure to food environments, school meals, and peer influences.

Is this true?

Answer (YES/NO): NO